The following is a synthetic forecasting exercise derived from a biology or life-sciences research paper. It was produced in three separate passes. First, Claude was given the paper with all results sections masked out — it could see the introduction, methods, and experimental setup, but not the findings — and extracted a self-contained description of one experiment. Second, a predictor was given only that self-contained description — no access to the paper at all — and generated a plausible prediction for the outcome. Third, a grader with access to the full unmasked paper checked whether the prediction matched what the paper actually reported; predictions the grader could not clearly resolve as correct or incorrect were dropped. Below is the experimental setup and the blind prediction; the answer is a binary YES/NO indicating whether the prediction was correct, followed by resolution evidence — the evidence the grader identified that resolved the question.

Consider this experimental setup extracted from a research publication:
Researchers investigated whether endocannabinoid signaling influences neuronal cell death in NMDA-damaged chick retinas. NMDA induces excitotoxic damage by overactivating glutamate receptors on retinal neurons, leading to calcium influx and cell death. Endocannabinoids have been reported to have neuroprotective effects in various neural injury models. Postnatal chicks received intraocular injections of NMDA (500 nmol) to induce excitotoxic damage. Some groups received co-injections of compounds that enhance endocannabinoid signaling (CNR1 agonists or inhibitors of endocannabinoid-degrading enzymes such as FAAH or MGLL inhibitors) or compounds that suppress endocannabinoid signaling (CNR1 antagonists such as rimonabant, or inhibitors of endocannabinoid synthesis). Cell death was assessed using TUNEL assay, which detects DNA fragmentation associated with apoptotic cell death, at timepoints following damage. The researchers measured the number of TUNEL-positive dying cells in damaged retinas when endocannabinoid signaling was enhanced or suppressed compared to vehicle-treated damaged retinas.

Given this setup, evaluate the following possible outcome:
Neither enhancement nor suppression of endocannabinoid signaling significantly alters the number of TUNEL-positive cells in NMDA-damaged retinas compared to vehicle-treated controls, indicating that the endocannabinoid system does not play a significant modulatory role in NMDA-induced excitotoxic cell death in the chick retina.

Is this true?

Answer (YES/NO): NO